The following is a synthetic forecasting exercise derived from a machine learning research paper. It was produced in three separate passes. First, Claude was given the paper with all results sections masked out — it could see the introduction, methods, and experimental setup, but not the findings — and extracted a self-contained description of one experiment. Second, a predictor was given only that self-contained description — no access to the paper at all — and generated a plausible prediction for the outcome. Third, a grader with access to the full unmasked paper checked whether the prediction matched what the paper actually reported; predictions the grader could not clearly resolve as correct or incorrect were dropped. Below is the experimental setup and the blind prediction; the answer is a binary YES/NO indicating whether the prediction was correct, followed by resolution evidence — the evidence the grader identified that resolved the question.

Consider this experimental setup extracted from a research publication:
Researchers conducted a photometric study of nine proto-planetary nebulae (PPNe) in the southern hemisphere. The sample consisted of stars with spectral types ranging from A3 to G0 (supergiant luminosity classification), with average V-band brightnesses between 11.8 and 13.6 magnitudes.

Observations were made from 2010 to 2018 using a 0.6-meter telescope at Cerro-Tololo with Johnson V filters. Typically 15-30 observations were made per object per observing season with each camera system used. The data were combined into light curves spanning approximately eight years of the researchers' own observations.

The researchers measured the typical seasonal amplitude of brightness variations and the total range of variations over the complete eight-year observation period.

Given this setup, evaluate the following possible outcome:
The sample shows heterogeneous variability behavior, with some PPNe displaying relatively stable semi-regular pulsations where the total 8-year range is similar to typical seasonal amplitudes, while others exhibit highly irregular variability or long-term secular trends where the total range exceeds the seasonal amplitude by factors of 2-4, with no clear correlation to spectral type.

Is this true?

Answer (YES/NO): NO